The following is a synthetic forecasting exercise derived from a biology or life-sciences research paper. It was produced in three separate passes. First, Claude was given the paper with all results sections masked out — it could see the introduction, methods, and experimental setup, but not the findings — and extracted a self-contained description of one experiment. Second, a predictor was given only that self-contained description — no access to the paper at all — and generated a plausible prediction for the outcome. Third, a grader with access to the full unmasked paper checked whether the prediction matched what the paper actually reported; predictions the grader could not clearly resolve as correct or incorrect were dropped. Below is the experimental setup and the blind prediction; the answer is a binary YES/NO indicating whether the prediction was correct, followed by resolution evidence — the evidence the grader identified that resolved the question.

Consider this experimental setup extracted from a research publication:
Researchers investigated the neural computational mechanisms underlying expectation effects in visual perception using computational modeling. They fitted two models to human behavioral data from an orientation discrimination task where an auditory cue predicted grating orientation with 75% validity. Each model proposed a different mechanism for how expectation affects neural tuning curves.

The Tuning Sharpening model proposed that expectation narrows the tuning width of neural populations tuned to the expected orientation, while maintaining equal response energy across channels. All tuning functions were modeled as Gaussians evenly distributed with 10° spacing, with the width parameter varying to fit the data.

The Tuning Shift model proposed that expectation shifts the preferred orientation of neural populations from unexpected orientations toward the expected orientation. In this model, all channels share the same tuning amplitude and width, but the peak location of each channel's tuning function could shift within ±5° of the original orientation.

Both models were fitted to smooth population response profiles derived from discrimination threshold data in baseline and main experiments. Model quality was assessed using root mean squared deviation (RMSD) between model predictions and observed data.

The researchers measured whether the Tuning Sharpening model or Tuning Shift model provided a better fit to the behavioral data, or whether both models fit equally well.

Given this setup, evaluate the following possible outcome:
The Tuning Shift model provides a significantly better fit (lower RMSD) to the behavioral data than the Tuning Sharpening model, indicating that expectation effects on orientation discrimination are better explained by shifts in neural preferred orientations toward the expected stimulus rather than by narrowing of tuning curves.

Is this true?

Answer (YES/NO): NO